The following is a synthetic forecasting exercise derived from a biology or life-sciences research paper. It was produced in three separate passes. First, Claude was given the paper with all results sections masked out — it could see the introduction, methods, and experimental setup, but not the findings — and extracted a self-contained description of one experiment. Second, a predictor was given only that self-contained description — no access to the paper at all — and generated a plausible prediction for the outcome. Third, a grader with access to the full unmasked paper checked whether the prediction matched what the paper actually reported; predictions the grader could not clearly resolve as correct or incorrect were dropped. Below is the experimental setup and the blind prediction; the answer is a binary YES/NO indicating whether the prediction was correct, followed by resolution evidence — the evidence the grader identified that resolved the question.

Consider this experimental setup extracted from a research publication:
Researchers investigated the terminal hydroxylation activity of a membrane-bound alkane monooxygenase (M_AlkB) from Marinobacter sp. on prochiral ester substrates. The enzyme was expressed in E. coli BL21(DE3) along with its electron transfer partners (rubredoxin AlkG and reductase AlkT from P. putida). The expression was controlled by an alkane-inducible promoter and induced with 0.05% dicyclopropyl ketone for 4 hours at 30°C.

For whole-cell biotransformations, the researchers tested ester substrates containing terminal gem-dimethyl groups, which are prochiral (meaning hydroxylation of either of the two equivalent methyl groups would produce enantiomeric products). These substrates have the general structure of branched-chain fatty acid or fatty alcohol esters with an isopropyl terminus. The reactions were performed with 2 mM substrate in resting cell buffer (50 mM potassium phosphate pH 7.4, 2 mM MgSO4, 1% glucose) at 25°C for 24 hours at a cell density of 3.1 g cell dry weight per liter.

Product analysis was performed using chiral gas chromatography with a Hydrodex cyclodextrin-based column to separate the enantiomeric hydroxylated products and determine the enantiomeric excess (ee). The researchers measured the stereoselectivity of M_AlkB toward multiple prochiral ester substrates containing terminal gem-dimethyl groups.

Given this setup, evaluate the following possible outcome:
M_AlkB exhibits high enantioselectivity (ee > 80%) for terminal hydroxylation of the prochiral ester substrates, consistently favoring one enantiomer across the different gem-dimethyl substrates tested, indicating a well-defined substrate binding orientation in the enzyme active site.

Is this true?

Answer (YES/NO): NO